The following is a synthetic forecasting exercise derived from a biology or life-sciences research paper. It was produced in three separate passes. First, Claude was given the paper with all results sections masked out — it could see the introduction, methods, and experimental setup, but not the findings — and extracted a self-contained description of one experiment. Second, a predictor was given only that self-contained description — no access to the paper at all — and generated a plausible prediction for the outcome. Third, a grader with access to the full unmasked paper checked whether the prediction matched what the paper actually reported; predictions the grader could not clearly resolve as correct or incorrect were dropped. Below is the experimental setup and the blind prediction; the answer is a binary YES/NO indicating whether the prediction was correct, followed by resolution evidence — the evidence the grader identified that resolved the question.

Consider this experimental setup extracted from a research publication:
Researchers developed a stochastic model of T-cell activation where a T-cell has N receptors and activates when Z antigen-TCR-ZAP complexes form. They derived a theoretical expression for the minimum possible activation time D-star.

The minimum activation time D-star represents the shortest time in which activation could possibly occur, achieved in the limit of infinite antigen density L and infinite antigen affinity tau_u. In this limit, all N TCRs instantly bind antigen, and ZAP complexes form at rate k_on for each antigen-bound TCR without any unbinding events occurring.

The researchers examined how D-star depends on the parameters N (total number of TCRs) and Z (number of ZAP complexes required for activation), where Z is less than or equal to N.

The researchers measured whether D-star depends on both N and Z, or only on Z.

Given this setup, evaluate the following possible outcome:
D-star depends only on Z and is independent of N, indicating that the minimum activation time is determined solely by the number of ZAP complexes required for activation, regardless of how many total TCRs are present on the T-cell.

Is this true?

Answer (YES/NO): NO